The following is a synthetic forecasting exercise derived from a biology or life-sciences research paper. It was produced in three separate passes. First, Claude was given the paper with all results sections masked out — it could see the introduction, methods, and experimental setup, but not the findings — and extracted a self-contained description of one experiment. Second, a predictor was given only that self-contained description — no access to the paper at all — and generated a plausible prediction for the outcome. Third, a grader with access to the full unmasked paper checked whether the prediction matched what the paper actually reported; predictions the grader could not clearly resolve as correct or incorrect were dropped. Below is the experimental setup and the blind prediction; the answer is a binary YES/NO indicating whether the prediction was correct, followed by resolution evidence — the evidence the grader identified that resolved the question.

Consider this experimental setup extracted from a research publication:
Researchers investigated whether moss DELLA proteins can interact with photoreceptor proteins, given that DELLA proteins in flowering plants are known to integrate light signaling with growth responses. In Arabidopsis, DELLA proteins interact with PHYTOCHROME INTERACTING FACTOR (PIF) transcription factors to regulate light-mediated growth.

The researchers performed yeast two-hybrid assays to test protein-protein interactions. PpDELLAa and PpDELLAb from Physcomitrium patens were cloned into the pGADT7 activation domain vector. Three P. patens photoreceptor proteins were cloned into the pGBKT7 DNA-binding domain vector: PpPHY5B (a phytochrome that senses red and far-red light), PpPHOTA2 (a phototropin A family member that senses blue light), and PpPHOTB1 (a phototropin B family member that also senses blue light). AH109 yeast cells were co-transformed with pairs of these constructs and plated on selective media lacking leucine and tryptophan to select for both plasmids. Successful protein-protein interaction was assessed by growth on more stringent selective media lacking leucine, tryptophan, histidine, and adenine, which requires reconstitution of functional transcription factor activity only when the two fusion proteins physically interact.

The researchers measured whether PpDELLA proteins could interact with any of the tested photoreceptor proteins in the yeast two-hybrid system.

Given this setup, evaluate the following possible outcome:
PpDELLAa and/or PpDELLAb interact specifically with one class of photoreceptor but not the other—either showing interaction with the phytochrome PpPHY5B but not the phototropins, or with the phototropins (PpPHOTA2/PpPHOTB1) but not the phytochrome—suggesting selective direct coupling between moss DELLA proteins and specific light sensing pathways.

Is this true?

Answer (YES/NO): NO